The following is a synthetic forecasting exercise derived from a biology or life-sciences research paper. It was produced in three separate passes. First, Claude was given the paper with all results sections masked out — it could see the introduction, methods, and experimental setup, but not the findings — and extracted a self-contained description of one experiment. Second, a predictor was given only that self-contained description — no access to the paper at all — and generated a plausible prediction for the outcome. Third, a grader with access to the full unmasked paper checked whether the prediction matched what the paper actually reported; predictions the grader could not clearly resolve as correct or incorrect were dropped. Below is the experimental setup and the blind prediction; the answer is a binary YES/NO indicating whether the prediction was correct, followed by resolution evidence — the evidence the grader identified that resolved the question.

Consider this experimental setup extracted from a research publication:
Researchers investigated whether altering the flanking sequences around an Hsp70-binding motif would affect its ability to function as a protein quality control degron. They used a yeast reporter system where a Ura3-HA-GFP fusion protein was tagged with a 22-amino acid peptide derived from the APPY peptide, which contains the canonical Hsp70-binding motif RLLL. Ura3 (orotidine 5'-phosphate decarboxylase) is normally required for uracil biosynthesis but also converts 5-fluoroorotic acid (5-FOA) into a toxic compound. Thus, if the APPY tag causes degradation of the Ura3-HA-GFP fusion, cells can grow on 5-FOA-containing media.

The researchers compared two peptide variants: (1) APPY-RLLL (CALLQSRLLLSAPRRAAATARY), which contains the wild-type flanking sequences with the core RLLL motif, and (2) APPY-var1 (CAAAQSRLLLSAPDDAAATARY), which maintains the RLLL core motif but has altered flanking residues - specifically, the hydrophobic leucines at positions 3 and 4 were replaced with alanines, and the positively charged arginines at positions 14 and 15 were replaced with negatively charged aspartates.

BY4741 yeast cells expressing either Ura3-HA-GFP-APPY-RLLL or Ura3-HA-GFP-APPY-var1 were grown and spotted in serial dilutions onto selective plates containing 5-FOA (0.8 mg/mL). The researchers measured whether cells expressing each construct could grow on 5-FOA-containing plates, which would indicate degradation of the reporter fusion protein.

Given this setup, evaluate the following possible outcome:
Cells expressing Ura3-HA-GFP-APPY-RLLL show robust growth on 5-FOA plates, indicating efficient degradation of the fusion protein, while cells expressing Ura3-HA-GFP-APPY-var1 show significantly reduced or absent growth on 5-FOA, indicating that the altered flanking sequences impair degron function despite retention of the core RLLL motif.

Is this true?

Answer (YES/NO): YES